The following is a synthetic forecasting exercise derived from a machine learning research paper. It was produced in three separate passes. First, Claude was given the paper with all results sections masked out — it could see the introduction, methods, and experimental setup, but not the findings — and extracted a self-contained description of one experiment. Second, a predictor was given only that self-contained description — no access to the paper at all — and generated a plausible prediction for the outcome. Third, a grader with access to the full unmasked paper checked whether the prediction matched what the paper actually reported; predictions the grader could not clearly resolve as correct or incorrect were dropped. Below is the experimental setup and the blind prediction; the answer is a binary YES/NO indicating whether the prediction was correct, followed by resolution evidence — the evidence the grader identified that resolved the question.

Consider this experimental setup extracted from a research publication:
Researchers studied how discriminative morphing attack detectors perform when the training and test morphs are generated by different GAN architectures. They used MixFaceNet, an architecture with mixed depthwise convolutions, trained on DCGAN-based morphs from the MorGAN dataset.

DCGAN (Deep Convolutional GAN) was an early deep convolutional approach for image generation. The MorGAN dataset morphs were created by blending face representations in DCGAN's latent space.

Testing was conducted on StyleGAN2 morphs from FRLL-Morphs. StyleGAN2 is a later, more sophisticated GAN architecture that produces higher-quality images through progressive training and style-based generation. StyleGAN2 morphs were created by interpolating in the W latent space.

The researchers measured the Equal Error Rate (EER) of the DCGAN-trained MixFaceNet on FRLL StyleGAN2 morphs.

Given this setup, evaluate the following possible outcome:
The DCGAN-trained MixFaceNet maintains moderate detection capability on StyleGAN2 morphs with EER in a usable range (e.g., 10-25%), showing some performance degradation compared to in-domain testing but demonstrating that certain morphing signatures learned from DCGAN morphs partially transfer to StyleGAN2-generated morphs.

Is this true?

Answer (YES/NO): NO